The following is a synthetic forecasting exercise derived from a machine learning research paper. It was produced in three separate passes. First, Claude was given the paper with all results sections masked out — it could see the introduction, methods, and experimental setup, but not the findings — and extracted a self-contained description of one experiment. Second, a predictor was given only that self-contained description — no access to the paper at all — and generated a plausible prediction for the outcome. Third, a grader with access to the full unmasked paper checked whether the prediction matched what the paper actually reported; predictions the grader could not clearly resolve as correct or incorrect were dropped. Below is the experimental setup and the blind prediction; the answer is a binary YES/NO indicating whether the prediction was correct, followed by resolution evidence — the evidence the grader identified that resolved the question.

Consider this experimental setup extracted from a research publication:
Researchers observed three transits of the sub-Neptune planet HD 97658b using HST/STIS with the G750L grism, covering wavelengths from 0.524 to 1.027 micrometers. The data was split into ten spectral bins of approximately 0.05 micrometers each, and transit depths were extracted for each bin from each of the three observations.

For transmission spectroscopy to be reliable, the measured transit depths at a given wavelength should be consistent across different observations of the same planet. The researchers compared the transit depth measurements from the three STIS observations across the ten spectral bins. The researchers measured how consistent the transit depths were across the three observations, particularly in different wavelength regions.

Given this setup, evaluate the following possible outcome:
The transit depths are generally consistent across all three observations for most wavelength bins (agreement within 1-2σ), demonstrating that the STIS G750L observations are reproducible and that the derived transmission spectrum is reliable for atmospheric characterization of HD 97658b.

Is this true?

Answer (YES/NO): NO